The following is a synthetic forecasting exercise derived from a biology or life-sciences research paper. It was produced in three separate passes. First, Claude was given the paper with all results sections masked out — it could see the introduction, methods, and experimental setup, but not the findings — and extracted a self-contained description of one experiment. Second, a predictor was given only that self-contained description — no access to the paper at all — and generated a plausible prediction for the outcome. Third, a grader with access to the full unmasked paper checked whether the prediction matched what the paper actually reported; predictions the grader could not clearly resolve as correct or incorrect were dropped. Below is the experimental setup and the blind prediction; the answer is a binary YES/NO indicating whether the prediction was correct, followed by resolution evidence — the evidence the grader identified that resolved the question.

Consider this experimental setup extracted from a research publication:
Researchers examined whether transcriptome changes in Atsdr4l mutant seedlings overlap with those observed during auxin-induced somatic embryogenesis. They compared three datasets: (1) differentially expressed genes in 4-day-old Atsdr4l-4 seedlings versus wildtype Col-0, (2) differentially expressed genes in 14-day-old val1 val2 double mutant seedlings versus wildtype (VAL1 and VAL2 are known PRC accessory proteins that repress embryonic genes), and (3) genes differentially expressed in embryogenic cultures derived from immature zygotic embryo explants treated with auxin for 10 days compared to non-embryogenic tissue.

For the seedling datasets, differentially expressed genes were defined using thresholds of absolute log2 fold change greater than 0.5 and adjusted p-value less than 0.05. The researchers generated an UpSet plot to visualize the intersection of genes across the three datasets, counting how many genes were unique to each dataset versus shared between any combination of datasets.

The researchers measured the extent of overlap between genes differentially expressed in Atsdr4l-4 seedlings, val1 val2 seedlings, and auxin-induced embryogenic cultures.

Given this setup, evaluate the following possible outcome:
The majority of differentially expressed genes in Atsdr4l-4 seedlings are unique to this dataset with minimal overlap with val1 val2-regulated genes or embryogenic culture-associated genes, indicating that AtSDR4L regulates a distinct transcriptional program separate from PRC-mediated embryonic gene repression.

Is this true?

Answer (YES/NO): NO